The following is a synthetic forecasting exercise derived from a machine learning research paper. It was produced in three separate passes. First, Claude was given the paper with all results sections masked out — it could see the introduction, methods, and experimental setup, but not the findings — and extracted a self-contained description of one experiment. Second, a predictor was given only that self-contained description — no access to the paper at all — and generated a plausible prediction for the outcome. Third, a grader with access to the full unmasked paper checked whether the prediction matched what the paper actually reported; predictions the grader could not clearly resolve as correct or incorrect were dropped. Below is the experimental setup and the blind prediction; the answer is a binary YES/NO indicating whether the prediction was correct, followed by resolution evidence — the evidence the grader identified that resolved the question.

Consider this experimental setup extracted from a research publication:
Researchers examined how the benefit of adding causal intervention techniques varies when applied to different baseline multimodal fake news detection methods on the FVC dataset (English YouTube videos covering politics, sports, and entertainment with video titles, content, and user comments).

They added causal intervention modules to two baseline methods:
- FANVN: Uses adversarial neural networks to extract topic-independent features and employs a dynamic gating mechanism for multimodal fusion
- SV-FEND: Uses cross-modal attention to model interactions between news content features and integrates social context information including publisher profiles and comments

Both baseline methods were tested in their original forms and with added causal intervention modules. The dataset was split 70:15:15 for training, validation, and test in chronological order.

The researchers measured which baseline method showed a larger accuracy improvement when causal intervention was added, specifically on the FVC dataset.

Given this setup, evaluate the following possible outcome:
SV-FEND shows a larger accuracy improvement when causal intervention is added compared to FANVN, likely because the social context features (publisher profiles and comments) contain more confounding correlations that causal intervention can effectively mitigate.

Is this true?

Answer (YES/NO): YES